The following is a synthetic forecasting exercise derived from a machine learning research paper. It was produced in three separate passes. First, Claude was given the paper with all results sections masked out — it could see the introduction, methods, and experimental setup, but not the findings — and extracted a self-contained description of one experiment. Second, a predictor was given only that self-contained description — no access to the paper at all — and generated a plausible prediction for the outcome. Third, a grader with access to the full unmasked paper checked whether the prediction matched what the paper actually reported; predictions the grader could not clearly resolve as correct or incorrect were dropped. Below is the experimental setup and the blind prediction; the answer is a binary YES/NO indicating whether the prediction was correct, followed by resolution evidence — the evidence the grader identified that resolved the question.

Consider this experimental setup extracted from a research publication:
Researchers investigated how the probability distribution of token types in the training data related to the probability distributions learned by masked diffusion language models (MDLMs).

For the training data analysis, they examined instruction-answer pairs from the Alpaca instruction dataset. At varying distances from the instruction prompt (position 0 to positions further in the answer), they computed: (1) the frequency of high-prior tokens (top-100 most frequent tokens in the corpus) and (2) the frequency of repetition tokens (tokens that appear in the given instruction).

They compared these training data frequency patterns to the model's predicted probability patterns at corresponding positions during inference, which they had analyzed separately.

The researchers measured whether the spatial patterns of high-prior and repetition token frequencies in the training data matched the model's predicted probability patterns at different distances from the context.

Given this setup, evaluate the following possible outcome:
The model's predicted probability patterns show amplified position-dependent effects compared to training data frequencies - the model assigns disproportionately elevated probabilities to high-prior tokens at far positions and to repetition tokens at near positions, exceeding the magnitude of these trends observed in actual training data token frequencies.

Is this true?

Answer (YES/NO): NO